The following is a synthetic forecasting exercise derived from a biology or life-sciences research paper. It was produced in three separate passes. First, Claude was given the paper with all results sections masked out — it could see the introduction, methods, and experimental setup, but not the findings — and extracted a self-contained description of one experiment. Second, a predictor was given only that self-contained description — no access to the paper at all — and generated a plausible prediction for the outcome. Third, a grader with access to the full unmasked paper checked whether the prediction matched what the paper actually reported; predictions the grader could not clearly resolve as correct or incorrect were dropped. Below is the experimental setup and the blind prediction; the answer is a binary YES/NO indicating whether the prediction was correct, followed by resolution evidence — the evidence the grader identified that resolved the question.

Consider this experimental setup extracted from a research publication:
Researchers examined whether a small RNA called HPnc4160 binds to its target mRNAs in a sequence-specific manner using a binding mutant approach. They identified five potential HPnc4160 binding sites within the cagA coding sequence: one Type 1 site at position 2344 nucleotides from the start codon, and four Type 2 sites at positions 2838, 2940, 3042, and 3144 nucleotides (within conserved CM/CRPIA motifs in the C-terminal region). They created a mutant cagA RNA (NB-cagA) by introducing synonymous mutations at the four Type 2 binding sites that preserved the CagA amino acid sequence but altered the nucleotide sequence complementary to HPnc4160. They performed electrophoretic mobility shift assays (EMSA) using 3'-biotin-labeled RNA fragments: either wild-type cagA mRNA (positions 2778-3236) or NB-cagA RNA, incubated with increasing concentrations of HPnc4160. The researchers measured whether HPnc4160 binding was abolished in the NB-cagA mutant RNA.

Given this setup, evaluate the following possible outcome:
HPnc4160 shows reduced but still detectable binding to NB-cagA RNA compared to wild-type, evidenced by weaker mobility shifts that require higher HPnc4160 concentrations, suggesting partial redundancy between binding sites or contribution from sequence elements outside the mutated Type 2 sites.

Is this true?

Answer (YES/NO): NO